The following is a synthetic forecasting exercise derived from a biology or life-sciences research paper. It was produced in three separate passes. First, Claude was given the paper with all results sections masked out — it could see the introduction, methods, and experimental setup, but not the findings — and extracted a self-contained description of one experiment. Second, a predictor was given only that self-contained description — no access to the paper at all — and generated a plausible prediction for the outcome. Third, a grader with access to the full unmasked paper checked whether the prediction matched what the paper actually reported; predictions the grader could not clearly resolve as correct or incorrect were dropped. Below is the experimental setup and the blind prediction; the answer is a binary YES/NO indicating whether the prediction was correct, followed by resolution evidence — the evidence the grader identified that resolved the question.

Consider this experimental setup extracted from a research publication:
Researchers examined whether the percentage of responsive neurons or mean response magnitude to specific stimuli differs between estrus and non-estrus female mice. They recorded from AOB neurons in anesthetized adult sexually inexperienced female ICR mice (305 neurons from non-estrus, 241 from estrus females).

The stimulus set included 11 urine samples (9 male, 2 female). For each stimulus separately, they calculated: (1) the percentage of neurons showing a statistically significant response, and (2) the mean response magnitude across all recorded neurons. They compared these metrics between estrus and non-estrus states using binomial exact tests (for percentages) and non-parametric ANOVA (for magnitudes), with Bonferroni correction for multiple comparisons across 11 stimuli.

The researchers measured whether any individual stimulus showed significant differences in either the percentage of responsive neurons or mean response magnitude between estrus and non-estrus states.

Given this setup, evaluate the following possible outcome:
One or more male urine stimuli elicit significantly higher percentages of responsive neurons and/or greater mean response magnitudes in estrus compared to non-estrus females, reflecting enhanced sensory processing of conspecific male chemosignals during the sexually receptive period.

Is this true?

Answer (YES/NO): NO